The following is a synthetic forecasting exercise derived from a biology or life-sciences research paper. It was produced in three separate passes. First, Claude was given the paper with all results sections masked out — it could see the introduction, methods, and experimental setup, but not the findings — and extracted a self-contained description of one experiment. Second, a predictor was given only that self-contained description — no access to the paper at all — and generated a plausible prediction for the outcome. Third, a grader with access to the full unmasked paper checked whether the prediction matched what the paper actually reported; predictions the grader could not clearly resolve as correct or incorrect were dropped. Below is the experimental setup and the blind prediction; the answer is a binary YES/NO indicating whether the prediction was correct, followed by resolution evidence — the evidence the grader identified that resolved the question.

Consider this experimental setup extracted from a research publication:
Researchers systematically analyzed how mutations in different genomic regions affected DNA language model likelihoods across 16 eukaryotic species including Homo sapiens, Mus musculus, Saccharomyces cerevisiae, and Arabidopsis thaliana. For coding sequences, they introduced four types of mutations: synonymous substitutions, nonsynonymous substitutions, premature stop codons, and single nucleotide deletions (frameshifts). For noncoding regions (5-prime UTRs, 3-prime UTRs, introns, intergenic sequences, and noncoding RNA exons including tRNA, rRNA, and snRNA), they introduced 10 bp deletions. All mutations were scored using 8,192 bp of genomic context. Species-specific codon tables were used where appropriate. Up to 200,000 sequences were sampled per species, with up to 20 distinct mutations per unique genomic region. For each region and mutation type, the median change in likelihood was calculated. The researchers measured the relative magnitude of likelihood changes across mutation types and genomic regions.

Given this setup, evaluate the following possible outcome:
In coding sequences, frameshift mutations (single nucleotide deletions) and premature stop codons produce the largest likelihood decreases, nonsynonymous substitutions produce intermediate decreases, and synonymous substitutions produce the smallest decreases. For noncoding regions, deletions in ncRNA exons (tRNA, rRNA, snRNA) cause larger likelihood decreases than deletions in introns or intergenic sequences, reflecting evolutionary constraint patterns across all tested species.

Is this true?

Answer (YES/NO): NO